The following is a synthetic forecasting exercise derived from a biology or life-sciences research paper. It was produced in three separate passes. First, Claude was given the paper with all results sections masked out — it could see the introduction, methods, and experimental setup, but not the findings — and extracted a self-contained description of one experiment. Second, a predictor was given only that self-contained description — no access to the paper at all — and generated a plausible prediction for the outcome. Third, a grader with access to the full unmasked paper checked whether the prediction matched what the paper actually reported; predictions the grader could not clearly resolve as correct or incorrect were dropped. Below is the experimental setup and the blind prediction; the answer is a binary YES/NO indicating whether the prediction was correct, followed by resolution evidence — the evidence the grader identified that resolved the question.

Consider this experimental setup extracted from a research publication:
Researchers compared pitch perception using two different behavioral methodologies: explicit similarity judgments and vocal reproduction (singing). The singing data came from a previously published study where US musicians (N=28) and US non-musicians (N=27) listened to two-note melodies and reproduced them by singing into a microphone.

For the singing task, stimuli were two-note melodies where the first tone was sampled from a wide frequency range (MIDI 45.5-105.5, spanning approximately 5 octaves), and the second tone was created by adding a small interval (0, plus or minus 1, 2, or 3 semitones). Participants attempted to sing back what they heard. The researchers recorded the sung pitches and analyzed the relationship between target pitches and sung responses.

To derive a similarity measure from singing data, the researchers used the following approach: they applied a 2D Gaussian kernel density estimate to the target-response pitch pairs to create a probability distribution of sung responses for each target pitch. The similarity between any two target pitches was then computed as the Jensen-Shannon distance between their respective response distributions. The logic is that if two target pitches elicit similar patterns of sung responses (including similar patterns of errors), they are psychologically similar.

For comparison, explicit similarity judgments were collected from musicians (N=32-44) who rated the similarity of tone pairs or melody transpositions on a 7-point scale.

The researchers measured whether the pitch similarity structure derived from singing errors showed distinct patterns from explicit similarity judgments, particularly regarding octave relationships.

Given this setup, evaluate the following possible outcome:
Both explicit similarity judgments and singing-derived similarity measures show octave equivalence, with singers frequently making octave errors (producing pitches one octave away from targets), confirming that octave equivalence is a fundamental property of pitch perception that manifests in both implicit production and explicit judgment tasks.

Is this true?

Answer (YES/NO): NO